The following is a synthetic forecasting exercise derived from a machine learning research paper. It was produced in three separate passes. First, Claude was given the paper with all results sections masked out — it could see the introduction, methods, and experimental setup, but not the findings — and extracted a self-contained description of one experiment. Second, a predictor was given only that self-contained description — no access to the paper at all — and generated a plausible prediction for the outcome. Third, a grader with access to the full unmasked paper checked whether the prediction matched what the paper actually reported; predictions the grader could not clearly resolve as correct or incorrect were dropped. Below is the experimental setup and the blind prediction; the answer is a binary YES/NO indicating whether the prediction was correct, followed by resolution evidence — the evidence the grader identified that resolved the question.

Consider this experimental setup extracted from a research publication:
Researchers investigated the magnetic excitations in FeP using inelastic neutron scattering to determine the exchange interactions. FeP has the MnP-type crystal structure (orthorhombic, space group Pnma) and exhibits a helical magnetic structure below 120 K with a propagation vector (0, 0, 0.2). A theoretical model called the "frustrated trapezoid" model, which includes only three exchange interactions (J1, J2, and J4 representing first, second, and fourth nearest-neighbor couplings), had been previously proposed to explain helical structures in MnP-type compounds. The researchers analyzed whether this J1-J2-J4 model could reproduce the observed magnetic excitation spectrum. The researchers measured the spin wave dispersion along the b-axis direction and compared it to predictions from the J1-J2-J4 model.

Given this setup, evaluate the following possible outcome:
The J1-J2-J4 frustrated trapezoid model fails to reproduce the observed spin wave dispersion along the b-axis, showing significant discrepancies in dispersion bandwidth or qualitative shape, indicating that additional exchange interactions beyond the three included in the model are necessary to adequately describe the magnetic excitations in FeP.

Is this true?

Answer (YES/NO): YES